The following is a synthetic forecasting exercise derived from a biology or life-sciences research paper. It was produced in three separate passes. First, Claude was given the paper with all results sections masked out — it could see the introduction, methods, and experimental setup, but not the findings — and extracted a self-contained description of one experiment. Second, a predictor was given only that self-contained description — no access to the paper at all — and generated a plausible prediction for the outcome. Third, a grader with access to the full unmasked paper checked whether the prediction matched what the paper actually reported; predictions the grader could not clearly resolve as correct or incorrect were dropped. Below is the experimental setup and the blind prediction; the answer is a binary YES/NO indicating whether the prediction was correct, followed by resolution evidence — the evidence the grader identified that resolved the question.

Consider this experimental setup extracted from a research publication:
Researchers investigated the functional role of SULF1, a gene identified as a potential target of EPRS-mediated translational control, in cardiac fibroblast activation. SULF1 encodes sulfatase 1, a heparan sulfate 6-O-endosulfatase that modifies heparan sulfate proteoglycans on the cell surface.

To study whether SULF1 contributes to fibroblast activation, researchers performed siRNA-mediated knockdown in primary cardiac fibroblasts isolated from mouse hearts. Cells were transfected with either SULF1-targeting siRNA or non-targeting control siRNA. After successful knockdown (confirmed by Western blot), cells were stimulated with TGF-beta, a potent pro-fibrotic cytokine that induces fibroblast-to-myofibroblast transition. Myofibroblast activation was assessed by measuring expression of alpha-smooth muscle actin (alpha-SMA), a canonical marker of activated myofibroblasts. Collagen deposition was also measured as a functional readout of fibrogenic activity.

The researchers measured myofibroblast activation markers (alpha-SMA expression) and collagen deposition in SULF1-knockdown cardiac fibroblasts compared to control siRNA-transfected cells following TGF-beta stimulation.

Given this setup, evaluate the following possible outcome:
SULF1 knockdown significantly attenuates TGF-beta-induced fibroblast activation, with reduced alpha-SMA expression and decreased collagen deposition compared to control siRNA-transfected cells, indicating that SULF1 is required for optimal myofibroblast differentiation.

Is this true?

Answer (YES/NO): YES